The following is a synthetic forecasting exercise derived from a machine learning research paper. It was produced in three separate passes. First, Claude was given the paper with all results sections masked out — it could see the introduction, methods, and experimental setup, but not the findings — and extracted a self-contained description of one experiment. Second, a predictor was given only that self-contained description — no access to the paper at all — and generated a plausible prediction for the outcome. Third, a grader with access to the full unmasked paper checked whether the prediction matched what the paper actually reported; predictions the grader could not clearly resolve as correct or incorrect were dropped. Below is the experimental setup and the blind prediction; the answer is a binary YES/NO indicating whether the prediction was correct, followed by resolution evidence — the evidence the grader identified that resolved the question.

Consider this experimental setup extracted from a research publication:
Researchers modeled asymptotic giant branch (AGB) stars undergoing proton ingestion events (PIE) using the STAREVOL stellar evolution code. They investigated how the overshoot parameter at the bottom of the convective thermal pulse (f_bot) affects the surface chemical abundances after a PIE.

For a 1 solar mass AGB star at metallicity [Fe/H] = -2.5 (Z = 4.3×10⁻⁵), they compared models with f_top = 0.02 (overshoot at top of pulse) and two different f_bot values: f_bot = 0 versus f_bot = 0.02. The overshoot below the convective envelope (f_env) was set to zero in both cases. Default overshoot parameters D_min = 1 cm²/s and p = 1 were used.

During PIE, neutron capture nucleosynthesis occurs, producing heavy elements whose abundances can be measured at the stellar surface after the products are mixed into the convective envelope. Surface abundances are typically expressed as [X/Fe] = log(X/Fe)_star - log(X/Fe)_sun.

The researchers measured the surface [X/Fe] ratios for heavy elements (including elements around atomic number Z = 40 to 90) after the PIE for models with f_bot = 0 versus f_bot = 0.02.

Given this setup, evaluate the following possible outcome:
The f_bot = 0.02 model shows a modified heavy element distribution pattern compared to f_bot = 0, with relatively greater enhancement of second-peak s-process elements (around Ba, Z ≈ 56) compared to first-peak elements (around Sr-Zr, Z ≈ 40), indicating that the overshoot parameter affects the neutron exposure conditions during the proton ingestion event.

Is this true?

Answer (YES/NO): NO